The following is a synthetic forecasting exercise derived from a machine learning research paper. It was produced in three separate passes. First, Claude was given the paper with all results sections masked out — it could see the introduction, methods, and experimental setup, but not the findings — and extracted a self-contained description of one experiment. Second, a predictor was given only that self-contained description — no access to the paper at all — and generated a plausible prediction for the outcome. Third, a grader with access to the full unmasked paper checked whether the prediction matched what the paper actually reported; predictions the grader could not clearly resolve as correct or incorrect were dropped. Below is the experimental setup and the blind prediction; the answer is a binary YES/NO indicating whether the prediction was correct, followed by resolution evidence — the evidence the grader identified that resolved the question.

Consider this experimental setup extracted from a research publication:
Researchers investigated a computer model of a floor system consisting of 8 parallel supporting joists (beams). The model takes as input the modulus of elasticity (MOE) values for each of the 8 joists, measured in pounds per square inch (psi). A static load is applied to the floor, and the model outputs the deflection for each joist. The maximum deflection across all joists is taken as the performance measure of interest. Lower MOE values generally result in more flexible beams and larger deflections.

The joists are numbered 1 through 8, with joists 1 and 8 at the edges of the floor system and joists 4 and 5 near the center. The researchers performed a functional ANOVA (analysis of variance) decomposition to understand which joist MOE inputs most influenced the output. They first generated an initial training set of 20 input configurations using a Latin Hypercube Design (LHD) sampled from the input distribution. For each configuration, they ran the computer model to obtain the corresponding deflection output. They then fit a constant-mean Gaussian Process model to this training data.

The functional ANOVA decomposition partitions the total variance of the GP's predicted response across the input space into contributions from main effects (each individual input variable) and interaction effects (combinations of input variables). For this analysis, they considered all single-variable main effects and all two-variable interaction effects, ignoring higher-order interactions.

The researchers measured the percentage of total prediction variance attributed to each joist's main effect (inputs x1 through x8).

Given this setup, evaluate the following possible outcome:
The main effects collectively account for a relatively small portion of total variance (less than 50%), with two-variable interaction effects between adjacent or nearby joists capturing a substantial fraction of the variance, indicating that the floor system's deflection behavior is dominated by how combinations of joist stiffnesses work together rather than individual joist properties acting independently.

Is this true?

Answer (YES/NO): NO